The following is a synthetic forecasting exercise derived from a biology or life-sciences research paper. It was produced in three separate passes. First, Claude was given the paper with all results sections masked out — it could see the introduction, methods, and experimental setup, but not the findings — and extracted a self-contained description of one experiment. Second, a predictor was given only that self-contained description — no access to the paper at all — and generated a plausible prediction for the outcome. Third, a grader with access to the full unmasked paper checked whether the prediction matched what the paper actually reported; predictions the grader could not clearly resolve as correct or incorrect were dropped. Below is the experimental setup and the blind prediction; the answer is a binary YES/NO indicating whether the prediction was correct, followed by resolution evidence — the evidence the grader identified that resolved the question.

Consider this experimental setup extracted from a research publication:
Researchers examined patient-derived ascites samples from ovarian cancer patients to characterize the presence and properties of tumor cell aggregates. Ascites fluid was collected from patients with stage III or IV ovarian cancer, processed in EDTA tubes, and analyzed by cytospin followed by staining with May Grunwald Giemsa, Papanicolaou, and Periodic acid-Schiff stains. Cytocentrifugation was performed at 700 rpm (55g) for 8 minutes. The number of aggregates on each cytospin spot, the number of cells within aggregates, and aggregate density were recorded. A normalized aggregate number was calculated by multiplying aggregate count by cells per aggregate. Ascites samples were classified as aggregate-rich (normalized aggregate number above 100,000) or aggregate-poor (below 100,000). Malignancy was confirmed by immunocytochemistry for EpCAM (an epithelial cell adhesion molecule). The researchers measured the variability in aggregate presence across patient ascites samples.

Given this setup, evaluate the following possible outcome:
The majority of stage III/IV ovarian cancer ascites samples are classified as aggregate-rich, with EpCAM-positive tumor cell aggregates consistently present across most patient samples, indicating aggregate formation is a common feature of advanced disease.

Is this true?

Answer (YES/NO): NO